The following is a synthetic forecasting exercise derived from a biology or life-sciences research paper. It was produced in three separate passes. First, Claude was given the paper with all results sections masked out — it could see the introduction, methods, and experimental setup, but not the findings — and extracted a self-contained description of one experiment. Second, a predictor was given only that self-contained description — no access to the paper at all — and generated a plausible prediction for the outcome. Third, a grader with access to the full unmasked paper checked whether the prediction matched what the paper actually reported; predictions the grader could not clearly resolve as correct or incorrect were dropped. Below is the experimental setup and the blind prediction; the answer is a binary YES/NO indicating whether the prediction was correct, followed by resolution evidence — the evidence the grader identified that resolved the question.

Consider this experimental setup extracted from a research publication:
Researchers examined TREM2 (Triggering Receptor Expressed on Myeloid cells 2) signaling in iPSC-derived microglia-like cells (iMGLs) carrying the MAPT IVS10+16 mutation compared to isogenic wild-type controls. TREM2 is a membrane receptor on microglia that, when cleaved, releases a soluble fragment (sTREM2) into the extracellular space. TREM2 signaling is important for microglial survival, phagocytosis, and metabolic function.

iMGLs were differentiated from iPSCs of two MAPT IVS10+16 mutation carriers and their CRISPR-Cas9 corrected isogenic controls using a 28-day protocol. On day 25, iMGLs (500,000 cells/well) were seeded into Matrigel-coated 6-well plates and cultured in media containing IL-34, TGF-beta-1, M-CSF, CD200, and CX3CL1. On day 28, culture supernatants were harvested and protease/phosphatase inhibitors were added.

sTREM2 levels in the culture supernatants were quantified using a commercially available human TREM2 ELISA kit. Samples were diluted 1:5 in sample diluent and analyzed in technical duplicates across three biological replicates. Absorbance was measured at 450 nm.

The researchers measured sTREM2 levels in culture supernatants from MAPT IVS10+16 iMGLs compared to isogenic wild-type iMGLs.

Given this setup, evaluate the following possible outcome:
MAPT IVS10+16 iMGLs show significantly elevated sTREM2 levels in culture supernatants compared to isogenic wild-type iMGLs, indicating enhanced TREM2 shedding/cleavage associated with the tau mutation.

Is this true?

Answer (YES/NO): NO